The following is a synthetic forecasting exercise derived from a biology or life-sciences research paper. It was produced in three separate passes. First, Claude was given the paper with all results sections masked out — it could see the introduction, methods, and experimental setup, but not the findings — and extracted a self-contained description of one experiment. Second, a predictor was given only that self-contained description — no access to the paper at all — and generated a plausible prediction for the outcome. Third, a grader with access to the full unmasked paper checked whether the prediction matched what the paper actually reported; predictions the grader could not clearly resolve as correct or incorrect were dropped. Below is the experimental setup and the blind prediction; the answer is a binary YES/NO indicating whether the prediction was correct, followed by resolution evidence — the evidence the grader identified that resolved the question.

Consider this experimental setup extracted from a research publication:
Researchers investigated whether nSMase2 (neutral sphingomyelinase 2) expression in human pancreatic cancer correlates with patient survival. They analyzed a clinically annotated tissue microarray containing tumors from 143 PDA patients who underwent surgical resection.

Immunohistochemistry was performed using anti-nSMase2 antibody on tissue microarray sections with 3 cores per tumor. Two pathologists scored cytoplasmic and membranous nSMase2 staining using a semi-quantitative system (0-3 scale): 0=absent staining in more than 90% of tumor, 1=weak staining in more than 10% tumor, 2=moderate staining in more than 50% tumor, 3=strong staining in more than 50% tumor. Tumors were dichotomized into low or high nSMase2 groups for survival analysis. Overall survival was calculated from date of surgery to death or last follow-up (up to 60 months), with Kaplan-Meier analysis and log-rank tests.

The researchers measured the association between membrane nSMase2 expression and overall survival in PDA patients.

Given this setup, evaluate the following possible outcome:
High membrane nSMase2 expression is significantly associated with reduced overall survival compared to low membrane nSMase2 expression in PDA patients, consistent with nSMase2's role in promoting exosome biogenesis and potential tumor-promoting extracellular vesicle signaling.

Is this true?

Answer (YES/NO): NO